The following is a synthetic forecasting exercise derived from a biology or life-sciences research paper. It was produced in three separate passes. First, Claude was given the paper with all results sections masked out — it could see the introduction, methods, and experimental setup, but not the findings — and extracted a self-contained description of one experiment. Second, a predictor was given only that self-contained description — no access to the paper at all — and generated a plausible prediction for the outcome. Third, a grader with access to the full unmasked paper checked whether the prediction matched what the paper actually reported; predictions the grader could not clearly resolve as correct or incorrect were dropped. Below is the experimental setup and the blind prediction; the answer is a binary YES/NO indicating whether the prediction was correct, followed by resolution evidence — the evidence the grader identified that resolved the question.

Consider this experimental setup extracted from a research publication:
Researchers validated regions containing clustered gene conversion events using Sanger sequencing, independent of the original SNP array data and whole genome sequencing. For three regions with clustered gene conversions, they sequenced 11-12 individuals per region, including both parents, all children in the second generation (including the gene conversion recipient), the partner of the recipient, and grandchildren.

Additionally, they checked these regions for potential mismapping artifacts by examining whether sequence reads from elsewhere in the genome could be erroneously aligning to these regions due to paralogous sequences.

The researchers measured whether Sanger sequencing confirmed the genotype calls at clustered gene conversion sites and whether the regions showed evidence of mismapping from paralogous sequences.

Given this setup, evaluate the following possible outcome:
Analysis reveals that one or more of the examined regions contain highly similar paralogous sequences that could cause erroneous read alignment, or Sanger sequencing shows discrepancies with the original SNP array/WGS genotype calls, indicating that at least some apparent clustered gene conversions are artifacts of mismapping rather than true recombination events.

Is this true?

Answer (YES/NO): NO